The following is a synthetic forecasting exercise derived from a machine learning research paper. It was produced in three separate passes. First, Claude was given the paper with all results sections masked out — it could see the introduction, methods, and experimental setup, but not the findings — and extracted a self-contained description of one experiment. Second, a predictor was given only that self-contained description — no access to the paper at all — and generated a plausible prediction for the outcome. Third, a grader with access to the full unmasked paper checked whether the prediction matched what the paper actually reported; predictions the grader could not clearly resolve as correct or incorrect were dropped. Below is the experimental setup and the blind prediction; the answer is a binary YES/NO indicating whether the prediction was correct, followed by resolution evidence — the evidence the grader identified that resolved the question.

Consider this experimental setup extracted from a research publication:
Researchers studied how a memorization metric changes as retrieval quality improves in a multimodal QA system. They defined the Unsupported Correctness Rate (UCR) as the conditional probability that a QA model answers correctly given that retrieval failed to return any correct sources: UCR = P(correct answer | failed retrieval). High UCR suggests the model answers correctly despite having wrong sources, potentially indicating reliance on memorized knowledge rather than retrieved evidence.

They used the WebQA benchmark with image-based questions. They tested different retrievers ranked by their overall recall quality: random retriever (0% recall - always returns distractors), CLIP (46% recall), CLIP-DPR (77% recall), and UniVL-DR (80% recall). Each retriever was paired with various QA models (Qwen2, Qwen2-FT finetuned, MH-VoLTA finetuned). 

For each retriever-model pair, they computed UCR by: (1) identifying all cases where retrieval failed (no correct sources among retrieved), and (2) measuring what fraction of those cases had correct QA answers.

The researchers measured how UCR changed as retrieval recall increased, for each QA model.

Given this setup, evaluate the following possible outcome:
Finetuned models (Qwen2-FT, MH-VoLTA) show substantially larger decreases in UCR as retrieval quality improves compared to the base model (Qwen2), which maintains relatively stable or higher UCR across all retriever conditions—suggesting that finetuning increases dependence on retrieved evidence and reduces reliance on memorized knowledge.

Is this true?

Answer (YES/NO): NO